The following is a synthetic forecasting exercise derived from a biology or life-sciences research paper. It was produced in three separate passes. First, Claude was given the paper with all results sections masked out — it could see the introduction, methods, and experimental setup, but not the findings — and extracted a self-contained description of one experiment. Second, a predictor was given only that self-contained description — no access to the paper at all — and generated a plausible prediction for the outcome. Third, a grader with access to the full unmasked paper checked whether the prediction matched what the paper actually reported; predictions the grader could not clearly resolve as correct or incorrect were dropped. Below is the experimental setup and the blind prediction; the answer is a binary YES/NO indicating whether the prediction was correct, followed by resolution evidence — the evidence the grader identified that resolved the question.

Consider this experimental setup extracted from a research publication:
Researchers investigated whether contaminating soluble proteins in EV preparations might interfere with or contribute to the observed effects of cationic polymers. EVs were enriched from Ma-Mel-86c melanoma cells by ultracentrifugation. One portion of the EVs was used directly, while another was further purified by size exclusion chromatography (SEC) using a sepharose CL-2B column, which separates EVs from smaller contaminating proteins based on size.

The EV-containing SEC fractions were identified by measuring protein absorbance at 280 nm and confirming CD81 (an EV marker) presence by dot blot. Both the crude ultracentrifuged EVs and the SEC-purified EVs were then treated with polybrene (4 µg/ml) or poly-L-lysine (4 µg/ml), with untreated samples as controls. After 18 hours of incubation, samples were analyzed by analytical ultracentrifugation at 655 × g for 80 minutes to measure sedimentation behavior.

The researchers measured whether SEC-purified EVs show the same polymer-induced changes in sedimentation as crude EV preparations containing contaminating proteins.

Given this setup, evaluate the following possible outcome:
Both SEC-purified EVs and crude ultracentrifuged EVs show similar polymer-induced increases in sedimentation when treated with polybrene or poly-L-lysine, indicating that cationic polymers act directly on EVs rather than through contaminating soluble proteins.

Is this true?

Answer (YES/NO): YES